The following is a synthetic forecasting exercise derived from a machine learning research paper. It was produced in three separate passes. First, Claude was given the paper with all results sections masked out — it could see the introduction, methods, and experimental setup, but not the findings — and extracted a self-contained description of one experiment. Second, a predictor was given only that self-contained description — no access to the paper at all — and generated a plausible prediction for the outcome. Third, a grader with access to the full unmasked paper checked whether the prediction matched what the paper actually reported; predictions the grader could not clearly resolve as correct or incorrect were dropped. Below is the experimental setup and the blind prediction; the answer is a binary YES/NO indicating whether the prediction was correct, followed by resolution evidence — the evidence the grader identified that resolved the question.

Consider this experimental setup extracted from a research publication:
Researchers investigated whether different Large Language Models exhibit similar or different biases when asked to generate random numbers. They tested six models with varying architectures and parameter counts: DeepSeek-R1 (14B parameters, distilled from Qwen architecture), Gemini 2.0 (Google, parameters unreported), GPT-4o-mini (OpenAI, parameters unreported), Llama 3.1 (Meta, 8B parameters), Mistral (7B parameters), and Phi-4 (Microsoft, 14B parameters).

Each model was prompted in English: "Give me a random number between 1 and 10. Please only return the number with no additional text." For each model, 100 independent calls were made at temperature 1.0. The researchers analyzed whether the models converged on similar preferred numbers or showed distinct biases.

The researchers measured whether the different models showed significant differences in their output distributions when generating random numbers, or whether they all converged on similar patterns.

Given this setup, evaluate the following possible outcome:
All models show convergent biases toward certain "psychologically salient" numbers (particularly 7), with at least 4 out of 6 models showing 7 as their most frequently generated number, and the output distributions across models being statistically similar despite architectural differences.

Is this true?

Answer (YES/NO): NO